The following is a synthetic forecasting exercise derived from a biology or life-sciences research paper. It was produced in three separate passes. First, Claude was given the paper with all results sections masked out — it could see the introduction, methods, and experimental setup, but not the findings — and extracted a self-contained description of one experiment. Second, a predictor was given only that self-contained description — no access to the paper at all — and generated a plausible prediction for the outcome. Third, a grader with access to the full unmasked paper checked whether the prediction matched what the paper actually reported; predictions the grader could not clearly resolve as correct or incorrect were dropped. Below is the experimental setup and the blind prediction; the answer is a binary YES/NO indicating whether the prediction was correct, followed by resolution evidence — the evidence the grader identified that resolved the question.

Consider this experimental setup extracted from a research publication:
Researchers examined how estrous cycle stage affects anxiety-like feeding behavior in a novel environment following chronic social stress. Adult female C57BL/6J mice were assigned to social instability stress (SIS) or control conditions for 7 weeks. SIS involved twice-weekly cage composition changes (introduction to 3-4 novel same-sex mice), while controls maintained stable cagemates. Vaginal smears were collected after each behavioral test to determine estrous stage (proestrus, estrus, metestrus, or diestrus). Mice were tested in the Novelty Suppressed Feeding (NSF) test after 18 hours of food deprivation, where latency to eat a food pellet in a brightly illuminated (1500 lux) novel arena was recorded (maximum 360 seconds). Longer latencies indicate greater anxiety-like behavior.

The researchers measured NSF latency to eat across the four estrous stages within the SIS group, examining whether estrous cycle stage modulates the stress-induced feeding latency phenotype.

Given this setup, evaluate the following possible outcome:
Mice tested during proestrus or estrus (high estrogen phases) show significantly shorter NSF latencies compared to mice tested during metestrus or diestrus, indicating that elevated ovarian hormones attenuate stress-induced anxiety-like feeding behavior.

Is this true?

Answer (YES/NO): NO